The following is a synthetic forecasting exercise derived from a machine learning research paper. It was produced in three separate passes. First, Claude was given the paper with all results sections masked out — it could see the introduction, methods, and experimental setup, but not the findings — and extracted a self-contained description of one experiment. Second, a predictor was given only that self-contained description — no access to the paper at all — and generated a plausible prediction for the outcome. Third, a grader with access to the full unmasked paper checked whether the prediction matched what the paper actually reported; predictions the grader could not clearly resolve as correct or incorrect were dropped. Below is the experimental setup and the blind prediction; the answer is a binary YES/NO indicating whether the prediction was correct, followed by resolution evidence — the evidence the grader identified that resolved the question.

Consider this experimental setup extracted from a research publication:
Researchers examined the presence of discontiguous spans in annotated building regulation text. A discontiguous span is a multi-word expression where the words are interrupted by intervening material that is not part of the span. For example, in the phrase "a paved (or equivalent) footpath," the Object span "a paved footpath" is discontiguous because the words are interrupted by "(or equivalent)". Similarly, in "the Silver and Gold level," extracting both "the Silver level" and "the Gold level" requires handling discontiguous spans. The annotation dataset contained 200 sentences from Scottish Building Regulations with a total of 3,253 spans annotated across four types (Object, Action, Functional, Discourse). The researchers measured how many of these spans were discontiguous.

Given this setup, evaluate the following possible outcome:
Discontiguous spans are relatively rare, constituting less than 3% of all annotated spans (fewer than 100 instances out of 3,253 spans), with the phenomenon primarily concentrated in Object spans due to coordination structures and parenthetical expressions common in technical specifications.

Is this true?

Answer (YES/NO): NO